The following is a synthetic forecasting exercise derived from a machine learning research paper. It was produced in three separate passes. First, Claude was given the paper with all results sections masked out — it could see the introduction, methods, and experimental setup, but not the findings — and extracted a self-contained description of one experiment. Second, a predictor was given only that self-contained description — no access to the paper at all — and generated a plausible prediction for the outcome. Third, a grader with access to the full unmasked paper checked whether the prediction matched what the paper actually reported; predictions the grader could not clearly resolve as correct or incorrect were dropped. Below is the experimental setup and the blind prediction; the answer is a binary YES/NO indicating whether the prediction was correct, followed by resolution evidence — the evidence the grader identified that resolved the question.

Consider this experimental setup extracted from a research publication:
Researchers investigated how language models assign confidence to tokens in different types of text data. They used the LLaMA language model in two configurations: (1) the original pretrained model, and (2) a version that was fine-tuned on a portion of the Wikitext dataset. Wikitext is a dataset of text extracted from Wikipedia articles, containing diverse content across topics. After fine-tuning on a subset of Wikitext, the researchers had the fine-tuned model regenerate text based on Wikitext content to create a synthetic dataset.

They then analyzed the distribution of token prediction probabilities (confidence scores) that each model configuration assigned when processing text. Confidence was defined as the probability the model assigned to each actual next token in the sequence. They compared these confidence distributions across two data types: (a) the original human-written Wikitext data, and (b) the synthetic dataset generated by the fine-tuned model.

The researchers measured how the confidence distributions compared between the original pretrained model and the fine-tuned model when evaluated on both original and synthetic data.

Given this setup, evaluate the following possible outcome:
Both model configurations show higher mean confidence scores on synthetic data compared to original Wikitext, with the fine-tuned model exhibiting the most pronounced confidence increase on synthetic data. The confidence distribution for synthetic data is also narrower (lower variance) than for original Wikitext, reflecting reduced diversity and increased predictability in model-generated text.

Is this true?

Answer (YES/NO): NO